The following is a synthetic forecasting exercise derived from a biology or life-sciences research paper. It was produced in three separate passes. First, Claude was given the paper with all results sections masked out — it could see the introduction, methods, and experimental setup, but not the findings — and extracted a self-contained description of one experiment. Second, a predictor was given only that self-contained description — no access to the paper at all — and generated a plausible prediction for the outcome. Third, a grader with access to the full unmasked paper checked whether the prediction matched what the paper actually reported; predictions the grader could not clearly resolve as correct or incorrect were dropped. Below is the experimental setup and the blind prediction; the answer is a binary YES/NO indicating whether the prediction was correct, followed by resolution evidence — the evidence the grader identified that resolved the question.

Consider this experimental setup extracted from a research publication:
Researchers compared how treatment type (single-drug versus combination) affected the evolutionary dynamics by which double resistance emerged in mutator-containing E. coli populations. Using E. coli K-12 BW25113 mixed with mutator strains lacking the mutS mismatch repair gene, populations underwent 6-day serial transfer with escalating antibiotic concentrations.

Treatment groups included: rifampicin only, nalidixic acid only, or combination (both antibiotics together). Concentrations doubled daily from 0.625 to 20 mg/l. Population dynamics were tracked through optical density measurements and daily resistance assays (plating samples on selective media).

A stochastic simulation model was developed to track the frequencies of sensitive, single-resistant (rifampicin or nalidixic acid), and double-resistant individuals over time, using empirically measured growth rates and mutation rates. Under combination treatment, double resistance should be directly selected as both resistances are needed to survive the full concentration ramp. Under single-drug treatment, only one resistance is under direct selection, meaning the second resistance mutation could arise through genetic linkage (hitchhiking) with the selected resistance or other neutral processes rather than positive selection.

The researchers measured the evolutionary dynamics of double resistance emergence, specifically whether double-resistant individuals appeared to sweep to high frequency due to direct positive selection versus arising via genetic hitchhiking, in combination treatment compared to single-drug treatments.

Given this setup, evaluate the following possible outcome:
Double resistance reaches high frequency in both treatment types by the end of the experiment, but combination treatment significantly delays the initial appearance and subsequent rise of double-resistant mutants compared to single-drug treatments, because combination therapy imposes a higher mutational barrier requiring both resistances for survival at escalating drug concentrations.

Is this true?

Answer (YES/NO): NO